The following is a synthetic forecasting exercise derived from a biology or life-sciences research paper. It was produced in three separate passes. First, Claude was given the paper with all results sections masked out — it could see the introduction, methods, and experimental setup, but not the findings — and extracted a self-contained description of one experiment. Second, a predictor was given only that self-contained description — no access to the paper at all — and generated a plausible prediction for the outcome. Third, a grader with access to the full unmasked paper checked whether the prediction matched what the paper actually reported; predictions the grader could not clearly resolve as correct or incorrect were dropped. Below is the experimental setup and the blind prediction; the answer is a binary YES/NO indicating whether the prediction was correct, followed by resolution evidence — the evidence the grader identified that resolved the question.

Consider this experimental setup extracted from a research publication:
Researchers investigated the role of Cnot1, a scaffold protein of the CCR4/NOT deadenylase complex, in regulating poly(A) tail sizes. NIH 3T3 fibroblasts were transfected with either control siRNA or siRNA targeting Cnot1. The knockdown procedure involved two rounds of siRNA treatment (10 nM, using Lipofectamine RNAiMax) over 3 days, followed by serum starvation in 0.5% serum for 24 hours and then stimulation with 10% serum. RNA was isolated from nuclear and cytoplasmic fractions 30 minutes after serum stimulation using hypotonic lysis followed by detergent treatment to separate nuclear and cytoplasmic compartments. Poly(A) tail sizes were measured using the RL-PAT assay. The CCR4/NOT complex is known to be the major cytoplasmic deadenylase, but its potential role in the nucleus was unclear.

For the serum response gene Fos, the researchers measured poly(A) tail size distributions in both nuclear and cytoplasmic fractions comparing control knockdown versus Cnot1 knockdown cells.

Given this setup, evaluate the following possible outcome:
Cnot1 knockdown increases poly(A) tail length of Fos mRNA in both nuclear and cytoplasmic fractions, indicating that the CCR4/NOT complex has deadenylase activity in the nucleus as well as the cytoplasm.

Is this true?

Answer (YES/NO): YES